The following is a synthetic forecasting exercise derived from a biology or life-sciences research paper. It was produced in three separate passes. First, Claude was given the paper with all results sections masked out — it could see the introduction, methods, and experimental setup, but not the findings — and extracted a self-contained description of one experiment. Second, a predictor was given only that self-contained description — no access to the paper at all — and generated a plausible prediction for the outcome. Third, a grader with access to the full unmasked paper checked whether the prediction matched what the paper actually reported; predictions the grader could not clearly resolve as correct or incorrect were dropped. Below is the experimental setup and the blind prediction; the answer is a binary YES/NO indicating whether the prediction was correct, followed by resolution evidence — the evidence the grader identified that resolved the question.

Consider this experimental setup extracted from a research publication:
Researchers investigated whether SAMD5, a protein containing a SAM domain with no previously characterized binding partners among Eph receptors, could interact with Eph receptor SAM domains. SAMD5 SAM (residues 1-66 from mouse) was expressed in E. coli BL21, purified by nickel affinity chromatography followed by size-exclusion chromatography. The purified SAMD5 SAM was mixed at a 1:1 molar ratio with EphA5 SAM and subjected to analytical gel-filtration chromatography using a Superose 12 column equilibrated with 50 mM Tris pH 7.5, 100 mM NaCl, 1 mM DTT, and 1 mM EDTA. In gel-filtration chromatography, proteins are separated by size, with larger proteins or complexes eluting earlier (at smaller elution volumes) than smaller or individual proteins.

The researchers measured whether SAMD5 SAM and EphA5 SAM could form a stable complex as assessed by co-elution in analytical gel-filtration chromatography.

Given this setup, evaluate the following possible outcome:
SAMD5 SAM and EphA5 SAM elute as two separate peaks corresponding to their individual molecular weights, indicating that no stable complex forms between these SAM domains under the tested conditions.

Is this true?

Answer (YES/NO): NO